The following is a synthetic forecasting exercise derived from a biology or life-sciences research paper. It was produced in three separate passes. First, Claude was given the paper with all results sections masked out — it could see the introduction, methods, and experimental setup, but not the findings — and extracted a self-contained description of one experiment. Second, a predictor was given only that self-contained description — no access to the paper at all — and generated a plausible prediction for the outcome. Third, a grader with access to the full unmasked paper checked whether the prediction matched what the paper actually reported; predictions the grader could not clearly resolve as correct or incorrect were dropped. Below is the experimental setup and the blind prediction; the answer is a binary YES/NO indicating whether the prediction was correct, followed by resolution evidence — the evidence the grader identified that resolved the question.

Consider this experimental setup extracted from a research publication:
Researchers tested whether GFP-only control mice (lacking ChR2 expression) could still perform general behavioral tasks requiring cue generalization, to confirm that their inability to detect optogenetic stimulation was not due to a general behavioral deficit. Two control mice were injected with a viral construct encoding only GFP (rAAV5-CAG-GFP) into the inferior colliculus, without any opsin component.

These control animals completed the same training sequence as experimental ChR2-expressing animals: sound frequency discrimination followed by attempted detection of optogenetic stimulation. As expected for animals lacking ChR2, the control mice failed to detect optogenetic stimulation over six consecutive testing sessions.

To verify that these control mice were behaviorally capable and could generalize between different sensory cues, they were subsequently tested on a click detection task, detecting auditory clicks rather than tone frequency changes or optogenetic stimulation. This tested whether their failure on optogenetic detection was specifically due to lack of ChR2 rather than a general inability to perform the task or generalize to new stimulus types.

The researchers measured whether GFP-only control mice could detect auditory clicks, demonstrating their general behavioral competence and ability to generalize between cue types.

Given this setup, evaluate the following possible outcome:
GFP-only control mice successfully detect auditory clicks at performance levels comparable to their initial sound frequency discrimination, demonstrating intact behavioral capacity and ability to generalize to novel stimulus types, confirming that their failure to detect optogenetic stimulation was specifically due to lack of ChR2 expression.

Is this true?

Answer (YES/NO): YES